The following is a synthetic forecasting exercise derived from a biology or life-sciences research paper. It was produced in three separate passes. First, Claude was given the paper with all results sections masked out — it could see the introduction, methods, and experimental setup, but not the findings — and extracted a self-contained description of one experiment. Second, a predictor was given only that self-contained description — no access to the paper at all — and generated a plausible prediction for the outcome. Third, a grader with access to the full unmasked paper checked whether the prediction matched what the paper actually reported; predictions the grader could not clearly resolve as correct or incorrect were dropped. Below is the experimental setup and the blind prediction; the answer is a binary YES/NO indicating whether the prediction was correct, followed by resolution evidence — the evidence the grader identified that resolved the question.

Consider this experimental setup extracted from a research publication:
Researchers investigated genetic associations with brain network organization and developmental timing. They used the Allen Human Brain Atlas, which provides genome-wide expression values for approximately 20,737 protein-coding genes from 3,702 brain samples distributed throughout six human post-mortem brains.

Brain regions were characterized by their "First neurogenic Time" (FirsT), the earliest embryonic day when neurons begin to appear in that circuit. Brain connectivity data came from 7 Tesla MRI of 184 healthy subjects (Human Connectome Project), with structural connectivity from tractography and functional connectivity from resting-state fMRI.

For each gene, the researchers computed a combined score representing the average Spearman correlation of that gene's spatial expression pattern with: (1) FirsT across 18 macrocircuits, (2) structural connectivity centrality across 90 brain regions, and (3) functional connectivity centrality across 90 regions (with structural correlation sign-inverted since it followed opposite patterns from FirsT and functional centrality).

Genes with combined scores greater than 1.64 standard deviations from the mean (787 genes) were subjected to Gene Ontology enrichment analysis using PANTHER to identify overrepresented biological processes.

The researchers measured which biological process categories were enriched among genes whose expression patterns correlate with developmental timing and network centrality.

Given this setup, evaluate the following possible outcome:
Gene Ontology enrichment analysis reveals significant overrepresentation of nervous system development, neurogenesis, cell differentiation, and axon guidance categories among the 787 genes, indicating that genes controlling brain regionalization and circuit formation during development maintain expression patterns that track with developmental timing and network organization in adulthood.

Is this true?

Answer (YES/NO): NO